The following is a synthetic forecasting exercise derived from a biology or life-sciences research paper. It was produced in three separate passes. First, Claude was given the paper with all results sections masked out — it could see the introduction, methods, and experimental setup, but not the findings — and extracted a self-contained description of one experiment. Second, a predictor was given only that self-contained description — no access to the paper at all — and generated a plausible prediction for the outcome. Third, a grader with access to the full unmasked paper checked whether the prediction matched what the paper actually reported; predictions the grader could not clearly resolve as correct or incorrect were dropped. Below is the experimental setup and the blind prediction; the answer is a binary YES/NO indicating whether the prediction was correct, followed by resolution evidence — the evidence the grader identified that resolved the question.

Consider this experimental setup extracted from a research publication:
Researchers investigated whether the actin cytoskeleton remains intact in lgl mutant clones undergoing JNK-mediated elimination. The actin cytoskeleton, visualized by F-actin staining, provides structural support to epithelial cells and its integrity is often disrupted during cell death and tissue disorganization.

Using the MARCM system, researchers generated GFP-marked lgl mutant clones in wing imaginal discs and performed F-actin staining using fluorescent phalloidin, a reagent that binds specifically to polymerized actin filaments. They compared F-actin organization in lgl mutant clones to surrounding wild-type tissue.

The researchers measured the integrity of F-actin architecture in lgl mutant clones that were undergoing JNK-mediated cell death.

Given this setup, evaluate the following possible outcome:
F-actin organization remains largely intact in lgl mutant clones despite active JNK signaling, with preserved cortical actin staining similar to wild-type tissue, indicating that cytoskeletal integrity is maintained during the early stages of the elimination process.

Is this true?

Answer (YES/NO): YES